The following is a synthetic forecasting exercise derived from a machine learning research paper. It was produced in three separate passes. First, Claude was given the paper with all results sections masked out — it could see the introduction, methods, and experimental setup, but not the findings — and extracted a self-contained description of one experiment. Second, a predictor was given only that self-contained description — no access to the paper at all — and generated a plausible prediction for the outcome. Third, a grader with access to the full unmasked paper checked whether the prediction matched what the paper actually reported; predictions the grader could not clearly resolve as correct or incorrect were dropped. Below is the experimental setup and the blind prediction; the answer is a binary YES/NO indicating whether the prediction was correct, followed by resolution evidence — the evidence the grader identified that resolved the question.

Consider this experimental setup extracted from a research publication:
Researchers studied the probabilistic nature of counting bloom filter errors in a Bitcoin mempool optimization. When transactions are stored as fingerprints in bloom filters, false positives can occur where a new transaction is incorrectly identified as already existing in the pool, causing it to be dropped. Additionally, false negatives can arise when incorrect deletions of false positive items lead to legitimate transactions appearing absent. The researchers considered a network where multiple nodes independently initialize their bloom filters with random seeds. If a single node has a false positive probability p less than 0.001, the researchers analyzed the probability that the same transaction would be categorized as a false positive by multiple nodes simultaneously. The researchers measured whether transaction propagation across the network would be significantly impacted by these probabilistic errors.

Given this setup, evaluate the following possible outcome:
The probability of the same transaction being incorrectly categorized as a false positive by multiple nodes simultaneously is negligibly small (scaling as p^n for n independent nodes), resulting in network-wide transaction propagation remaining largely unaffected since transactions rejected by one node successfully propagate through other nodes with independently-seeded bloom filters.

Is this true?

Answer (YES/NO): YES